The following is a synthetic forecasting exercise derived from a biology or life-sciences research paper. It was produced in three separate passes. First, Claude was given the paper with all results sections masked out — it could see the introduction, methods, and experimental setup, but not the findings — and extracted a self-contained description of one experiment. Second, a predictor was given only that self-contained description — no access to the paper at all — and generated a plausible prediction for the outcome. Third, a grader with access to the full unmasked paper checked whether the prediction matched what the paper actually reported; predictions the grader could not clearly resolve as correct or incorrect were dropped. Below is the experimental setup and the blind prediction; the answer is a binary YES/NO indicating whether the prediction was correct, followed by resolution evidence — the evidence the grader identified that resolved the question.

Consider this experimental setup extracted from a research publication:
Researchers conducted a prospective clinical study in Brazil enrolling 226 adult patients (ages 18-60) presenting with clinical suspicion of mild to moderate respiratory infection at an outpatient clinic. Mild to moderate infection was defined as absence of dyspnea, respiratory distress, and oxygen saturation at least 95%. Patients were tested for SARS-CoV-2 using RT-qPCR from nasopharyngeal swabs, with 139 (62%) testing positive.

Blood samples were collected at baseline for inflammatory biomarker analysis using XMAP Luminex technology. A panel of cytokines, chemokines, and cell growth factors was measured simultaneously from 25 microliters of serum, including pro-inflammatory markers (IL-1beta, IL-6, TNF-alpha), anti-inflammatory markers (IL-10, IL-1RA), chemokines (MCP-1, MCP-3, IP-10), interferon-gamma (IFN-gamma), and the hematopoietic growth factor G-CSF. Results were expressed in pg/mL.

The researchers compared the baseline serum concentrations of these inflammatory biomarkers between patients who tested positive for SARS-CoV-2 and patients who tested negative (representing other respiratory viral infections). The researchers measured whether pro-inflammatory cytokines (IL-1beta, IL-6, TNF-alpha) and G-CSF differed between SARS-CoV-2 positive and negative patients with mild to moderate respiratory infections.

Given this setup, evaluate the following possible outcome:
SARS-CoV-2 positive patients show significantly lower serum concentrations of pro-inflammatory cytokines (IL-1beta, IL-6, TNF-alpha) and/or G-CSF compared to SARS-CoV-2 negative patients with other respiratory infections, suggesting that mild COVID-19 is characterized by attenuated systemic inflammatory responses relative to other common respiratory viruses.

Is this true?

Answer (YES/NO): NO